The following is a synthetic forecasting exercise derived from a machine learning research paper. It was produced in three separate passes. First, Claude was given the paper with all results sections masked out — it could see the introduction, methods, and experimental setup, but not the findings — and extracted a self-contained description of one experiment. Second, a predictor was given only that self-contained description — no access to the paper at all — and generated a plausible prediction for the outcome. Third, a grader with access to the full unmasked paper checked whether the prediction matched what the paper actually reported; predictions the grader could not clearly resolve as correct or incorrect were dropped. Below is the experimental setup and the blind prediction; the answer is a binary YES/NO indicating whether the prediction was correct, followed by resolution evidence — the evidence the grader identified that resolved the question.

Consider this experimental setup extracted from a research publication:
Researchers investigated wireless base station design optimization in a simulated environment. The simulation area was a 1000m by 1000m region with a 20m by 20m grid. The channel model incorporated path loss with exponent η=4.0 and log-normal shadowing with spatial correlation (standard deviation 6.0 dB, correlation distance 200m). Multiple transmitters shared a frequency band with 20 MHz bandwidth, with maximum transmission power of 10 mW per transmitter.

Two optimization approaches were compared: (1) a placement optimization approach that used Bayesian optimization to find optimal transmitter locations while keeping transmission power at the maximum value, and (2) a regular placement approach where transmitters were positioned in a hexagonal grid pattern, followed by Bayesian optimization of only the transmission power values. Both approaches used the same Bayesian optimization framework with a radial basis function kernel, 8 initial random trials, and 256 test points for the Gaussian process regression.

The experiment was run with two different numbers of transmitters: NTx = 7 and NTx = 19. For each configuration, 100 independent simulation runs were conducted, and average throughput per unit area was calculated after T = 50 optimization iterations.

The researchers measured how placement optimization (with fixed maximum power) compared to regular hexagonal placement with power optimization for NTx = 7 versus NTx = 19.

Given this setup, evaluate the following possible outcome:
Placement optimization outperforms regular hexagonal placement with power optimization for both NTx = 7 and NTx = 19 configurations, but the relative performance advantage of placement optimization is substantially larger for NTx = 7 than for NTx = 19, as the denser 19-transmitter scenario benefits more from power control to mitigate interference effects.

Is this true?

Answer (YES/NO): NO